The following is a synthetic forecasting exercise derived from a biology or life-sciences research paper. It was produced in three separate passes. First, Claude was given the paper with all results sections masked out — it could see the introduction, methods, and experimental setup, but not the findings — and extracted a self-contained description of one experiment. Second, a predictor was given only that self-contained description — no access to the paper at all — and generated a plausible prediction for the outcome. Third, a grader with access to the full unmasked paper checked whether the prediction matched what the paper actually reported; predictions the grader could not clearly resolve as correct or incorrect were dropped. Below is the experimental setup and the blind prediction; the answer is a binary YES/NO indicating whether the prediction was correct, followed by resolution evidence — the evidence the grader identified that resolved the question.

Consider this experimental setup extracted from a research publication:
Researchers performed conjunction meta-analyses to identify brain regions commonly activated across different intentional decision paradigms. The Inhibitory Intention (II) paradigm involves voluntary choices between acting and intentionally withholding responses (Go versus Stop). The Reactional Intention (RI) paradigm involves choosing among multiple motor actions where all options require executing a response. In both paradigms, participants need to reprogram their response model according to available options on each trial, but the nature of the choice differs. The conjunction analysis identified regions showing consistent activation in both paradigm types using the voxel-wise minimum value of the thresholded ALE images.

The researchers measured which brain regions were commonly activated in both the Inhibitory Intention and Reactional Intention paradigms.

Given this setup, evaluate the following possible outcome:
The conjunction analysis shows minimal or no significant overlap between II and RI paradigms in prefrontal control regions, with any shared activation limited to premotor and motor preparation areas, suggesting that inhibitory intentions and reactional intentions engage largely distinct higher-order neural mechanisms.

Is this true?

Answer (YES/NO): NO